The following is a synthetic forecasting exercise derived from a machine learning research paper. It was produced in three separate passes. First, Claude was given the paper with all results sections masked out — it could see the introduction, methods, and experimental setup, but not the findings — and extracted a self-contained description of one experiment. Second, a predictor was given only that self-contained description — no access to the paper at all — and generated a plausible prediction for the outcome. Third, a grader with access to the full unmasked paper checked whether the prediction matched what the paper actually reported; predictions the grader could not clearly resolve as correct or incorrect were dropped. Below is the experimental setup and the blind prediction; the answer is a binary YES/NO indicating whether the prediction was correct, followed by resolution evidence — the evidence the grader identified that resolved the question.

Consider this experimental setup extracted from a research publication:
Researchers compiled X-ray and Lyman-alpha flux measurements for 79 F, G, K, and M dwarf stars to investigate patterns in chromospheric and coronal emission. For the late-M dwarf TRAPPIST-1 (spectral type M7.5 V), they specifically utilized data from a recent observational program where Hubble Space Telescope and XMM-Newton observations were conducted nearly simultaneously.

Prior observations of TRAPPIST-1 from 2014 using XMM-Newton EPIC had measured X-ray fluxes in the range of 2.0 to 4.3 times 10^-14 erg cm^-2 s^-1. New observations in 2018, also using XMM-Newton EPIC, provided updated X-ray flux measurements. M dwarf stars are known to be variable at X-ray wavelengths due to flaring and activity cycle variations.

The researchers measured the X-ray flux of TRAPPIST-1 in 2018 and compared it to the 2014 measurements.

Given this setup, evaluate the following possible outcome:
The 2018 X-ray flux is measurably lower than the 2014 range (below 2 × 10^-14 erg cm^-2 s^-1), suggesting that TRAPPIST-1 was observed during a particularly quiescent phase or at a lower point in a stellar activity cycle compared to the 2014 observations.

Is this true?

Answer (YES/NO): NO